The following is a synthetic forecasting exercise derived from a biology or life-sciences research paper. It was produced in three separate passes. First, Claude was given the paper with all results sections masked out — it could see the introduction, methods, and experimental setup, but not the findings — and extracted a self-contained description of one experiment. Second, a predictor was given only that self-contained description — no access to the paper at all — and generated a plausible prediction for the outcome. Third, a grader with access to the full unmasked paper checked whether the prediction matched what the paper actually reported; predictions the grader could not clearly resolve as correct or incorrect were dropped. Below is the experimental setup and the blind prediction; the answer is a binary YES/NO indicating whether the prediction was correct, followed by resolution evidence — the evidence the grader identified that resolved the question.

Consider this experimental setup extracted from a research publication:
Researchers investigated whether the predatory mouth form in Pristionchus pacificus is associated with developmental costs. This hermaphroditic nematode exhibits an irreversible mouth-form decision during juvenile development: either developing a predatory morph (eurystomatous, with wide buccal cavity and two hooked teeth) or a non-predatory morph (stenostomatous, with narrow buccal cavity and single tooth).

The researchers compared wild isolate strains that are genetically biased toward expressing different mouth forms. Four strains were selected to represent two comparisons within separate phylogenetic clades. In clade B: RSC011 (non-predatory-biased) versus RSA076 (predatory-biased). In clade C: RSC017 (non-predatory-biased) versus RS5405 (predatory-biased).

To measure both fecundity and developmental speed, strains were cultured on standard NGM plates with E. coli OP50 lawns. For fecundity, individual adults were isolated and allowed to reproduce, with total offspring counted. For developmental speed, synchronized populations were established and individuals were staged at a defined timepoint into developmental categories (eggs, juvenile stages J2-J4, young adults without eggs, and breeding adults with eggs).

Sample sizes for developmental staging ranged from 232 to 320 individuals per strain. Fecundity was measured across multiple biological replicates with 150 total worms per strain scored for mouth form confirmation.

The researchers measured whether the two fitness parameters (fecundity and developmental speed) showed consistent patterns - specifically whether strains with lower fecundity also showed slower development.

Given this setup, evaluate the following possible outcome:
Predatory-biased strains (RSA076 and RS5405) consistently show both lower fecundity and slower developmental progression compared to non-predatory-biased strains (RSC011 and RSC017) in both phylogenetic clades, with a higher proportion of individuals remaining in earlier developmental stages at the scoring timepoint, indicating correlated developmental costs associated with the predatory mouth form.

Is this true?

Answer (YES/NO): YES